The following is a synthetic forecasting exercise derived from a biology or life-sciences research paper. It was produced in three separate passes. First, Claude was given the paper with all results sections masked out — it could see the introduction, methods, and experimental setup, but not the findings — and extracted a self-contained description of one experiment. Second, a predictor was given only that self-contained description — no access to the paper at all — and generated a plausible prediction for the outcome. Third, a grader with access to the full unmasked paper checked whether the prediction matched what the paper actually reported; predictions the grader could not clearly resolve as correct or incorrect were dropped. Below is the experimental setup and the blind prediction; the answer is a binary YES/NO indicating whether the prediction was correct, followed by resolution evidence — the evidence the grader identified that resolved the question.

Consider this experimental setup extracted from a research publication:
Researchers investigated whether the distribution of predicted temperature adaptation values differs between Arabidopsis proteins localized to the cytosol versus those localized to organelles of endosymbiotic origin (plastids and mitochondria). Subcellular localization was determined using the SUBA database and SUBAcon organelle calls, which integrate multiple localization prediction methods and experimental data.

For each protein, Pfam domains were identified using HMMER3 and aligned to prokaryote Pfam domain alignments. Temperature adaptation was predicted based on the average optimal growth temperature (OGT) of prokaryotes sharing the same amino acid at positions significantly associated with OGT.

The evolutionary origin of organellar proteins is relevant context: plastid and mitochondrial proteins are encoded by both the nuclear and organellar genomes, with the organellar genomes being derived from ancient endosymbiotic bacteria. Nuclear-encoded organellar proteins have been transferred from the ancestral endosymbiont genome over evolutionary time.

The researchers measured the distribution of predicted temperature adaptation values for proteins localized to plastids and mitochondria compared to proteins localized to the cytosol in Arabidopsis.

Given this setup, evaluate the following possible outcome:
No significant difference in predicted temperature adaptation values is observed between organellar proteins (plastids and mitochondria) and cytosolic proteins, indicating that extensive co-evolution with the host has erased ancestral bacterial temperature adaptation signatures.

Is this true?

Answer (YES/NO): NO